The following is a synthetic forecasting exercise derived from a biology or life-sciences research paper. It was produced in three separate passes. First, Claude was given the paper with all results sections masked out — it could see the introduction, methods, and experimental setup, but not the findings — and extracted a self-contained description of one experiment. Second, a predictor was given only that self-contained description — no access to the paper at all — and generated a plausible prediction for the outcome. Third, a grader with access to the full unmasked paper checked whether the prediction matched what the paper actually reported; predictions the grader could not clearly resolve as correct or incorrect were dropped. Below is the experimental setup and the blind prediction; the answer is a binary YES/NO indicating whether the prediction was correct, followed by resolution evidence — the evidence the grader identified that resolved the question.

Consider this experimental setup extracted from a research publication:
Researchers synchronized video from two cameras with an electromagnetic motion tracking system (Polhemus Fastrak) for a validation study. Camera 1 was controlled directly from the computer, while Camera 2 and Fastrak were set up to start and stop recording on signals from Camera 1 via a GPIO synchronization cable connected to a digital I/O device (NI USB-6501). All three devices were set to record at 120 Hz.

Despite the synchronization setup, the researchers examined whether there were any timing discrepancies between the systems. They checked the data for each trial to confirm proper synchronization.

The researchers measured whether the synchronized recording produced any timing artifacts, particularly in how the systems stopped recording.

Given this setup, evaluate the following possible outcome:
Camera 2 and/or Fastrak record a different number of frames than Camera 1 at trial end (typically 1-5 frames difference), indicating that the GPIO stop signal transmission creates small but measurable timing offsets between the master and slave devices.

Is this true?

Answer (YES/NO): NO